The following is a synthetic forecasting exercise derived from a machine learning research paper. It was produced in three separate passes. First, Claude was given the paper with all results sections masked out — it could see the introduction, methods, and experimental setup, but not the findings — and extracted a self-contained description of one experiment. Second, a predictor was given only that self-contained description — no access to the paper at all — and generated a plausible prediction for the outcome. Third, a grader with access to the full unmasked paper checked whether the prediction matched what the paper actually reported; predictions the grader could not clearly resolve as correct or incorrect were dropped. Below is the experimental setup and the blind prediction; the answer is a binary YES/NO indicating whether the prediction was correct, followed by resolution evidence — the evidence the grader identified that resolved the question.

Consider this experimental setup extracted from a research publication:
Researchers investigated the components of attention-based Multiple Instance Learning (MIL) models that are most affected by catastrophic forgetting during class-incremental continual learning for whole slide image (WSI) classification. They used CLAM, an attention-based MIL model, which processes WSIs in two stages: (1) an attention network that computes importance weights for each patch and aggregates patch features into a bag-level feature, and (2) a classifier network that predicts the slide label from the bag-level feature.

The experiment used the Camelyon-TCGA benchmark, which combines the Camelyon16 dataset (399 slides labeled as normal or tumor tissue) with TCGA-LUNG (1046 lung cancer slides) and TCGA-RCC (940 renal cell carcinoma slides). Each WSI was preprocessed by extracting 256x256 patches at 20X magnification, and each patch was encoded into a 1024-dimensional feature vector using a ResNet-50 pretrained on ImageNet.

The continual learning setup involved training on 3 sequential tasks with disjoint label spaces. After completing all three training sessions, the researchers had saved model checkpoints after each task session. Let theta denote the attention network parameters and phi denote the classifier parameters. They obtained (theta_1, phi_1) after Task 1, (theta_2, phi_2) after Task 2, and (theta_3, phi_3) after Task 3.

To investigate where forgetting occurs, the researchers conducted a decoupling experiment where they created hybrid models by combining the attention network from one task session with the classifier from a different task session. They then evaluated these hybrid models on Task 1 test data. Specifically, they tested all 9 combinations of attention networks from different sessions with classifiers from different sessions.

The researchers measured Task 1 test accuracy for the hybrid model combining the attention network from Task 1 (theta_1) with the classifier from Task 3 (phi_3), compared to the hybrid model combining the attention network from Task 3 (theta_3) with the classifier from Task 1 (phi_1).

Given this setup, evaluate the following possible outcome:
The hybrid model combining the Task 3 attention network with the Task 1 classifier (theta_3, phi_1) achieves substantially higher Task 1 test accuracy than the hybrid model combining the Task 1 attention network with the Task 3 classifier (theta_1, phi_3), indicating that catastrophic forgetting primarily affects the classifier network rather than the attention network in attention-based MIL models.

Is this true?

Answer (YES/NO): NO